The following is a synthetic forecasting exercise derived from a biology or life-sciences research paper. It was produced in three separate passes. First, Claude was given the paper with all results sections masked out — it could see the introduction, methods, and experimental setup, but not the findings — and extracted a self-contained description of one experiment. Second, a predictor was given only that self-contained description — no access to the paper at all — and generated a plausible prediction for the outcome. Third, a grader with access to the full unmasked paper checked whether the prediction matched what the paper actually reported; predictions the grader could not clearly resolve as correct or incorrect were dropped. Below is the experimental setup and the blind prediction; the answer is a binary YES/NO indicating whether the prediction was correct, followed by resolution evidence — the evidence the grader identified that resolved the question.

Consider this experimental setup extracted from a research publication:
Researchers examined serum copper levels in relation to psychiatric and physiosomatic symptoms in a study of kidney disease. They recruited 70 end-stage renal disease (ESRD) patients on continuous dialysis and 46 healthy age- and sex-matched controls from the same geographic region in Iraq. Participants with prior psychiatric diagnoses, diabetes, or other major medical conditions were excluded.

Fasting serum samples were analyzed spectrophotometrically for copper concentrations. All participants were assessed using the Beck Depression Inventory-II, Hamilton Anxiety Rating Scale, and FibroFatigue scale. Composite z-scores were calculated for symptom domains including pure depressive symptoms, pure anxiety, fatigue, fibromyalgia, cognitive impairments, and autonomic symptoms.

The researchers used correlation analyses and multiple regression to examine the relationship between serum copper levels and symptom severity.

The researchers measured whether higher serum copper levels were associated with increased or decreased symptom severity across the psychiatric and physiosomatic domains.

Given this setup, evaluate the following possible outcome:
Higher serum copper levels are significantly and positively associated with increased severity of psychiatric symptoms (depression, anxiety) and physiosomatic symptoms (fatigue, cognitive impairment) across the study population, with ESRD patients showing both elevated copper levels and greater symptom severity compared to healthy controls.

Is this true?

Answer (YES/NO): NO